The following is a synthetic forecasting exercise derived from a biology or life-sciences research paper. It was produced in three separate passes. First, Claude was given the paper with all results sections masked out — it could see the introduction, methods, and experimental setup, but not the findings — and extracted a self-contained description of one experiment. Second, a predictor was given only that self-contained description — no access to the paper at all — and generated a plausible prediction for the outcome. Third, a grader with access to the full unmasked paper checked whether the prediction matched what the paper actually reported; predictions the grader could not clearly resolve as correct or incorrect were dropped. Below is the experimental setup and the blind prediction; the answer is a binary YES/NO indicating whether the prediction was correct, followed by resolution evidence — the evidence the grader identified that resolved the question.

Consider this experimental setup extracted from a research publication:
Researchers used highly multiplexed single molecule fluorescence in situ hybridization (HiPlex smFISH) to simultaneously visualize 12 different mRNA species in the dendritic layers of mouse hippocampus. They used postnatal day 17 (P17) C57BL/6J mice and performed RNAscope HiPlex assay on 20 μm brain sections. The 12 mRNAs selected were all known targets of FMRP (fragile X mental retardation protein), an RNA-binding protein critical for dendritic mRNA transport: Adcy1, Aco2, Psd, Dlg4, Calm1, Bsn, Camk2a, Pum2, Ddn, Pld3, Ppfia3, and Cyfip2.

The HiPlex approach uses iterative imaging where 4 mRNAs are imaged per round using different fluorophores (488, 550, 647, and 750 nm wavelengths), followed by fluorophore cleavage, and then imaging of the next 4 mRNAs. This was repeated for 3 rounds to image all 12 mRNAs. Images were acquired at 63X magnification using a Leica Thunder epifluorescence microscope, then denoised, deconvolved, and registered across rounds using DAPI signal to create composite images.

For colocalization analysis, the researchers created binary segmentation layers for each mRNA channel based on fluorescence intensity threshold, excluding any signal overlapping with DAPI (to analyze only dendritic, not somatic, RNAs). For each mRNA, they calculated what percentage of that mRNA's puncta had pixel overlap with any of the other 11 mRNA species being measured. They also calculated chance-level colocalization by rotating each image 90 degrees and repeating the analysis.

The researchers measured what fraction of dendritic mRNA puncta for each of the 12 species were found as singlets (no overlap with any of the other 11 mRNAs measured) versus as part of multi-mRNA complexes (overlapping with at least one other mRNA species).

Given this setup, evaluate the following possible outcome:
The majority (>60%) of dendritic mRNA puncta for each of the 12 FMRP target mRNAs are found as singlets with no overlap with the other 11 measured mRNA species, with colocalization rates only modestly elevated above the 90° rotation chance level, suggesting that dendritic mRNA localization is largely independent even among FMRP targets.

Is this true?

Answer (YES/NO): NO